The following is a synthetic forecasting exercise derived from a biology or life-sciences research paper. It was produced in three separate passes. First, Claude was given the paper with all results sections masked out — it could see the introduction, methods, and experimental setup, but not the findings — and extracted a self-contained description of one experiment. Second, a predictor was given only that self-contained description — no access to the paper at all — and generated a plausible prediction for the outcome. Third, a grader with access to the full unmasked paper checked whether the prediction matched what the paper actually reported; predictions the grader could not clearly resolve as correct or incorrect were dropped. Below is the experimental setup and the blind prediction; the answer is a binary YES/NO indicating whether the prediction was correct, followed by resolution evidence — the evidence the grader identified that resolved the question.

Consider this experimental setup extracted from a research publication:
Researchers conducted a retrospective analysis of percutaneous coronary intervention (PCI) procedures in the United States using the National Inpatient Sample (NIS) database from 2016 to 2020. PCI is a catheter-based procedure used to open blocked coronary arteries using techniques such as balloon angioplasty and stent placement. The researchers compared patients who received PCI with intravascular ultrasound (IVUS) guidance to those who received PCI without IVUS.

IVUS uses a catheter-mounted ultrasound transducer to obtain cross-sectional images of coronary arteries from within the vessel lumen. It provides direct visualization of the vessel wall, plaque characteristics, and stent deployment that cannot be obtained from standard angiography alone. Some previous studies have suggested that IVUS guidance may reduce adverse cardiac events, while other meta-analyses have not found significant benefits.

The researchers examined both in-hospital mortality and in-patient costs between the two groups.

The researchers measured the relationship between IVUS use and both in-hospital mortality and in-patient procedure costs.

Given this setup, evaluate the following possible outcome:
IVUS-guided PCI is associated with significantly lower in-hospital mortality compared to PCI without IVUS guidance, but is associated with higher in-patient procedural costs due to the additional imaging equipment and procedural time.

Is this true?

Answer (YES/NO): NO